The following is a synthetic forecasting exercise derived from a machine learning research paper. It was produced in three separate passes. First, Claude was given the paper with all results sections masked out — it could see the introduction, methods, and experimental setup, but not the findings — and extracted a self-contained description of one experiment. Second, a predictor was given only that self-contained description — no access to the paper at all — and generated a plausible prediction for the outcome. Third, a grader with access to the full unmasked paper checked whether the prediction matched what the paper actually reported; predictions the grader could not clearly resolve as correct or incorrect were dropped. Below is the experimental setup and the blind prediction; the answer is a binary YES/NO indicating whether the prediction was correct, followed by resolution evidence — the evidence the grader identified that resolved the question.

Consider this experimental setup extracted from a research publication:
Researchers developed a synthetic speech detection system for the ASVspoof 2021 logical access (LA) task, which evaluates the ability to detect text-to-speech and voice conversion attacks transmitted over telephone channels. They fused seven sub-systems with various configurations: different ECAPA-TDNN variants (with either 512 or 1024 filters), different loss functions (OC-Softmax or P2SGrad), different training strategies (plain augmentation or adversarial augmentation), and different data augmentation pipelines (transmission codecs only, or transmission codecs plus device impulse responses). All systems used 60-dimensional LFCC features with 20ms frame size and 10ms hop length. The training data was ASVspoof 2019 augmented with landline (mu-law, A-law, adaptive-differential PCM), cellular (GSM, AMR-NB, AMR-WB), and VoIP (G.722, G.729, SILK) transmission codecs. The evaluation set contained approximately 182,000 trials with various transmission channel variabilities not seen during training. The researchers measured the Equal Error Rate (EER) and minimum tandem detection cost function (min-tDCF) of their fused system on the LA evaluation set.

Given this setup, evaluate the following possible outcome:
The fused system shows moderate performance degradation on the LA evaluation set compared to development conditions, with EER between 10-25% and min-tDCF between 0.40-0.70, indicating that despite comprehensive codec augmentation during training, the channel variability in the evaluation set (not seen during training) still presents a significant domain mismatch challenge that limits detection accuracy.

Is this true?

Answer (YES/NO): NO